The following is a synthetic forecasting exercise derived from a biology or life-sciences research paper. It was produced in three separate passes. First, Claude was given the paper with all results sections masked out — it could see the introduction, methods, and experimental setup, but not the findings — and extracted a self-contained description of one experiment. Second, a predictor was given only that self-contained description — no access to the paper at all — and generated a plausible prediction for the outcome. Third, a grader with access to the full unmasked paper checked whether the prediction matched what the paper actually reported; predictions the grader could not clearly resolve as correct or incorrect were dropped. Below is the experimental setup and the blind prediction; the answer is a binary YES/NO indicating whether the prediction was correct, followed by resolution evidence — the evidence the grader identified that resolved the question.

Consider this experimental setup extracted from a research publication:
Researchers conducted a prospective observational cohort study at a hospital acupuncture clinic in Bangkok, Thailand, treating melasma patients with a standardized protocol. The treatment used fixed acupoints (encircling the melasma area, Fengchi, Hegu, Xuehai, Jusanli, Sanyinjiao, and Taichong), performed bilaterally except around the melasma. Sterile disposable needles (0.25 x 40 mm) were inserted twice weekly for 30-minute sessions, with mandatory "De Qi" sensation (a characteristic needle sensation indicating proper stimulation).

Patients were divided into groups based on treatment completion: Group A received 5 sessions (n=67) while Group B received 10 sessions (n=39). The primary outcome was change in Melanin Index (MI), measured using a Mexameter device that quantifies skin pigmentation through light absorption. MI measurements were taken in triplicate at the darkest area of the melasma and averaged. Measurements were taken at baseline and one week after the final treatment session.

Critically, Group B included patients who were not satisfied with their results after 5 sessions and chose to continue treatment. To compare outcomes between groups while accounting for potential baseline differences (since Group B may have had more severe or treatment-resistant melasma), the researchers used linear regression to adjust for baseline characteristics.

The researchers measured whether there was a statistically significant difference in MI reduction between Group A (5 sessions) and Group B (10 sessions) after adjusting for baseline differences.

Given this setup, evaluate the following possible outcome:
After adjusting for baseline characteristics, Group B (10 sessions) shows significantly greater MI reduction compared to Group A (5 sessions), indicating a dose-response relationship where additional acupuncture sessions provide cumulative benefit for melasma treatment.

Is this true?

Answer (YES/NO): NO